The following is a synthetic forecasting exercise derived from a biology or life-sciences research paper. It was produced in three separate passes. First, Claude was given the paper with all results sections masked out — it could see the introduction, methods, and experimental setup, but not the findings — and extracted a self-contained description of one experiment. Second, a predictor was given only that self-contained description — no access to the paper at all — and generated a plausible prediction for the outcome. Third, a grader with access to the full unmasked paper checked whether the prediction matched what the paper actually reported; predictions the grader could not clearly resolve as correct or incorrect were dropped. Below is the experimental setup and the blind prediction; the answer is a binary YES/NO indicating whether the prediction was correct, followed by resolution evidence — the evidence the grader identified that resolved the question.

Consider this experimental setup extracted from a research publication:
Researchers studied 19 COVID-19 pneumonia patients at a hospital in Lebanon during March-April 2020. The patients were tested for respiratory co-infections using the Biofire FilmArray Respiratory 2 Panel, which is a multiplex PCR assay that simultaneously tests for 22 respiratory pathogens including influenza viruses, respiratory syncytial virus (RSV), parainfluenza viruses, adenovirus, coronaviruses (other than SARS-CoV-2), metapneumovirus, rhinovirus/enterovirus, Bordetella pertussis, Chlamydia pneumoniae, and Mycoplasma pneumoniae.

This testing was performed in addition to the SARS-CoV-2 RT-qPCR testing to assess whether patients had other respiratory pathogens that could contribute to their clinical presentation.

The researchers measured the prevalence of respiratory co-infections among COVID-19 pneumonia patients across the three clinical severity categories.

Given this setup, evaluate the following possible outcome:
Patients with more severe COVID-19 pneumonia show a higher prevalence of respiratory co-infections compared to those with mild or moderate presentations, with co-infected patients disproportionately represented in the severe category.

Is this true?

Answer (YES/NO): NO